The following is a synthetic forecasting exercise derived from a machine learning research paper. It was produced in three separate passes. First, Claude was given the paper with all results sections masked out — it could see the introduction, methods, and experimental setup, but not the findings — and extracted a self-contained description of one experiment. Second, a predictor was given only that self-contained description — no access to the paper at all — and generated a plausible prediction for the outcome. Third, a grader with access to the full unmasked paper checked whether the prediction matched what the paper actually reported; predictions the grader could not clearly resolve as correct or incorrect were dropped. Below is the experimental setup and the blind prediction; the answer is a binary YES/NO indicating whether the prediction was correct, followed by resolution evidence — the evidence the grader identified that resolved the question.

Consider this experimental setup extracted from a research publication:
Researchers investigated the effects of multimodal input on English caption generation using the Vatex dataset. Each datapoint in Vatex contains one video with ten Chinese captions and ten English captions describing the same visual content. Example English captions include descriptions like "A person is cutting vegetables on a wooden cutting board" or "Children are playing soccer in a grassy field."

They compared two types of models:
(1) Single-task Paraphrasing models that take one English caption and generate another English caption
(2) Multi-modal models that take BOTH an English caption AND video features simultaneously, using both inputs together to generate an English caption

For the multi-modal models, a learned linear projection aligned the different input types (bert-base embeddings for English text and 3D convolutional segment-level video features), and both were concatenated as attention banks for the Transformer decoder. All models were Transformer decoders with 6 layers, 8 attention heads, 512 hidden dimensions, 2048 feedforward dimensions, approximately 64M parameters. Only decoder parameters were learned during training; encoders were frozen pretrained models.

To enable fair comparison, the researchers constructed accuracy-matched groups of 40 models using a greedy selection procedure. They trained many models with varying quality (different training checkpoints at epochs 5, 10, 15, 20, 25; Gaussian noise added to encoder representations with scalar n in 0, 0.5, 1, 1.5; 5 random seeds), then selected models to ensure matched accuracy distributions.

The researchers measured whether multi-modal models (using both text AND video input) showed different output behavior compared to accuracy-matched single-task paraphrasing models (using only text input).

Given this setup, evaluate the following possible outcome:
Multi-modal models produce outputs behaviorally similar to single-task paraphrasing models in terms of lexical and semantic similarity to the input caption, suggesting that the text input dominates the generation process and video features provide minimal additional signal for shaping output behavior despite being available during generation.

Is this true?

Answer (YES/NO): NO